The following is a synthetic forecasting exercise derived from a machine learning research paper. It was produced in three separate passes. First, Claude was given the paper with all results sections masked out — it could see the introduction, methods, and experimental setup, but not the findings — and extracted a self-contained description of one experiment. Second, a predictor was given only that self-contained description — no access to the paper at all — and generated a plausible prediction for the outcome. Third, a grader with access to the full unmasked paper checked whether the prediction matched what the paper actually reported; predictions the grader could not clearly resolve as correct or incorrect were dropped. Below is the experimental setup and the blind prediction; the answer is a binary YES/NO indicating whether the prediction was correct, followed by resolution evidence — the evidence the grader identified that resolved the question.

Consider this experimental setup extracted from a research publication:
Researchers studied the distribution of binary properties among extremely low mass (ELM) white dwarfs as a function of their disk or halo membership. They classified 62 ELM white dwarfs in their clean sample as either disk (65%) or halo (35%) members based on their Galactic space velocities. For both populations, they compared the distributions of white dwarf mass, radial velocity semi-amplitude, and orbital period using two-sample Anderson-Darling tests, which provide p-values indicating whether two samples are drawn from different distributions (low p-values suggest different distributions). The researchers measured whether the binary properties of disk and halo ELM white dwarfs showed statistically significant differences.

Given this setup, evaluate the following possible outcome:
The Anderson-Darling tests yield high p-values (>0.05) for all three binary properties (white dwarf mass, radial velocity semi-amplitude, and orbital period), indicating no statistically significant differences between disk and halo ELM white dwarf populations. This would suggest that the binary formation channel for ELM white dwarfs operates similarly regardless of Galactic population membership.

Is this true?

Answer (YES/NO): YES